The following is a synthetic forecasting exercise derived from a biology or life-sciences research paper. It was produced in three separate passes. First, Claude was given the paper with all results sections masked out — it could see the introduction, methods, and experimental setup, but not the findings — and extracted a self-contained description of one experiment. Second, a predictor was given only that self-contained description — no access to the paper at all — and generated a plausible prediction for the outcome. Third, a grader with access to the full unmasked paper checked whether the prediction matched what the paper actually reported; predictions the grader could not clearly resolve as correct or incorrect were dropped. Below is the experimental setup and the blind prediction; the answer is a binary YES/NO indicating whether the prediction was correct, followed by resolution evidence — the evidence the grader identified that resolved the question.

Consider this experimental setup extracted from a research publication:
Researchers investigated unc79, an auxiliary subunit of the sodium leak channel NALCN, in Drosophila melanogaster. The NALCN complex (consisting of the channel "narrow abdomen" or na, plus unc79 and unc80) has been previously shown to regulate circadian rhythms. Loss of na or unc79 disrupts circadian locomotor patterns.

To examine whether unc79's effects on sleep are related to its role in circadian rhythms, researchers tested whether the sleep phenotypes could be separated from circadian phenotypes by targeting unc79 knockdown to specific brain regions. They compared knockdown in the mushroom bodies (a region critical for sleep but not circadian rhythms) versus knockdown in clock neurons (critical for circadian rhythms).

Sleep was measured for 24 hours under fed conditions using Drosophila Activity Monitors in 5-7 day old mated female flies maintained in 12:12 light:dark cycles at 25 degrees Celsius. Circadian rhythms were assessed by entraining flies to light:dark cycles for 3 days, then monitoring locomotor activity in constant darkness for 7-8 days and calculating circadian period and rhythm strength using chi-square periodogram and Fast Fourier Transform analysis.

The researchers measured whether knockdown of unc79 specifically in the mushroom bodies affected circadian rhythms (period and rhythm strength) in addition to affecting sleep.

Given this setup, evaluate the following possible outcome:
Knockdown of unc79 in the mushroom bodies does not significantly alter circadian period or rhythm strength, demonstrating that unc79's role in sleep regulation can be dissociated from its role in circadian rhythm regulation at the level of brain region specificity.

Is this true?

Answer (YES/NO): YES